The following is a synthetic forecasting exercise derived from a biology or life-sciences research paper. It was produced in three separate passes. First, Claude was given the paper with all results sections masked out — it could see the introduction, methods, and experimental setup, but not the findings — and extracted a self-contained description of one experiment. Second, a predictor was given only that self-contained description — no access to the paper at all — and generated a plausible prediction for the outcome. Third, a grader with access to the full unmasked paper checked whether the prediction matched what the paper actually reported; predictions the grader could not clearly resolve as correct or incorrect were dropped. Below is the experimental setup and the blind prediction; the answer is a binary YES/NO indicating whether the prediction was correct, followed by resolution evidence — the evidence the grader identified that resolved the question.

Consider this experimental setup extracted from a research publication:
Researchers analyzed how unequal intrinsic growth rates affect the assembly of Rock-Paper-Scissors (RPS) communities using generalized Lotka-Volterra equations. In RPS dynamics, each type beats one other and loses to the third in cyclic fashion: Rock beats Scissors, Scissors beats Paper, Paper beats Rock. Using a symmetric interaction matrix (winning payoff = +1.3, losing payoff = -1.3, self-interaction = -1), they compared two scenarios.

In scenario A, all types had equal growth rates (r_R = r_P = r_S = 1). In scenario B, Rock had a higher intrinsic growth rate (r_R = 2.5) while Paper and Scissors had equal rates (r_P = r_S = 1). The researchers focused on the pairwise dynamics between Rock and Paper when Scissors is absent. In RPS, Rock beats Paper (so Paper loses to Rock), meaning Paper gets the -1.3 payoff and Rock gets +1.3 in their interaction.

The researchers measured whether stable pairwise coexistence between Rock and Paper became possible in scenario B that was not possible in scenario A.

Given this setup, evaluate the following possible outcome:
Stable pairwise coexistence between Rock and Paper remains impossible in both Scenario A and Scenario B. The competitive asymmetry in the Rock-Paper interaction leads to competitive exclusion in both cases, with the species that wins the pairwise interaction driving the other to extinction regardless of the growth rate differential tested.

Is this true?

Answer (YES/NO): NO